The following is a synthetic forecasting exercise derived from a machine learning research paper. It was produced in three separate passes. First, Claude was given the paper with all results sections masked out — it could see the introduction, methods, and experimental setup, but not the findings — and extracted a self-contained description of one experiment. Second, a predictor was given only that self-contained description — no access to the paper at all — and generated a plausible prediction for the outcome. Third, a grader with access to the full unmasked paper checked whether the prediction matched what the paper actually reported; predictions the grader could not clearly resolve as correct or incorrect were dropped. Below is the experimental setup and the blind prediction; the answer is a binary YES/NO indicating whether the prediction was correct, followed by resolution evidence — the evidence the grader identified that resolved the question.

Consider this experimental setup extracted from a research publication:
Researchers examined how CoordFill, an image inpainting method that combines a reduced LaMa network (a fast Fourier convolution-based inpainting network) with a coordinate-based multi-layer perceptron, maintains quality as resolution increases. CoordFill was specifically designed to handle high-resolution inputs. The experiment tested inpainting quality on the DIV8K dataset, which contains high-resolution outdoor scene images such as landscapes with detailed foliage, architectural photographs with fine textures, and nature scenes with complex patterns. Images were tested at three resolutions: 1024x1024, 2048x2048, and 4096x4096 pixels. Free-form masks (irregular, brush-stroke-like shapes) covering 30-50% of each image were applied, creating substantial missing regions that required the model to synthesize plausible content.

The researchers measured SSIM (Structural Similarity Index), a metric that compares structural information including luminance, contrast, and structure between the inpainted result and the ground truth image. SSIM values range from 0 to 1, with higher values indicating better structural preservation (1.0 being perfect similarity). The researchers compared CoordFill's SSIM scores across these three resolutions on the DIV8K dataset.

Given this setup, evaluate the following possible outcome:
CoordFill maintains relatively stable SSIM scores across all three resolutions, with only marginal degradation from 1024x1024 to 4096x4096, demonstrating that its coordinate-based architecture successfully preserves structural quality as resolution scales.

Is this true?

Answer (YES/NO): NO